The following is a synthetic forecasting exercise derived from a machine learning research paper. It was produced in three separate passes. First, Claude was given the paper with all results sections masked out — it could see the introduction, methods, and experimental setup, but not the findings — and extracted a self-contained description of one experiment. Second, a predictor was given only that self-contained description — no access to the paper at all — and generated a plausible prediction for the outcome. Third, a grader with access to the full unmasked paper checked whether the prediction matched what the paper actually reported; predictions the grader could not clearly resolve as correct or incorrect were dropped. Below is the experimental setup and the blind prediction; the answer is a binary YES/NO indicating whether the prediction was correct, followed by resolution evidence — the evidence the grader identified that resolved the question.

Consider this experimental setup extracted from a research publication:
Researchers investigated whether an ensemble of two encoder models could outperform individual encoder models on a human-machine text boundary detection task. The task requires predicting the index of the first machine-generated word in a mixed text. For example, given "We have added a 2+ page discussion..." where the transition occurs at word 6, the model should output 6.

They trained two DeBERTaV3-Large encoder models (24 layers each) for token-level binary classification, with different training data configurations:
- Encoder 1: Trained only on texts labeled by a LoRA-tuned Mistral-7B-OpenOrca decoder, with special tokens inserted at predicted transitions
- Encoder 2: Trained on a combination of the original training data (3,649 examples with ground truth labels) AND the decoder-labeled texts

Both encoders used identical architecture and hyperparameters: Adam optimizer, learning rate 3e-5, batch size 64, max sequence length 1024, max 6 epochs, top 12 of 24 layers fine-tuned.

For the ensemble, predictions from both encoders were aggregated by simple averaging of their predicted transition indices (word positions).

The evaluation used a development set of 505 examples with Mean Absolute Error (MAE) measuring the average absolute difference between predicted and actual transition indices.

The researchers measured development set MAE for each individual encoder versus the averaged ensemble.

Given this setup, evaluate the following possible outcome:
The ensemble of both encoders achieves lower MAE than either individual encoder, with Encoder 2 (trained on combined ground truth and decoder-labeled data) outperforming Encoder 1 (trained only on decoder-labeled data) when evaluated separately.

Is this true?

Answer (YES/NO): NO